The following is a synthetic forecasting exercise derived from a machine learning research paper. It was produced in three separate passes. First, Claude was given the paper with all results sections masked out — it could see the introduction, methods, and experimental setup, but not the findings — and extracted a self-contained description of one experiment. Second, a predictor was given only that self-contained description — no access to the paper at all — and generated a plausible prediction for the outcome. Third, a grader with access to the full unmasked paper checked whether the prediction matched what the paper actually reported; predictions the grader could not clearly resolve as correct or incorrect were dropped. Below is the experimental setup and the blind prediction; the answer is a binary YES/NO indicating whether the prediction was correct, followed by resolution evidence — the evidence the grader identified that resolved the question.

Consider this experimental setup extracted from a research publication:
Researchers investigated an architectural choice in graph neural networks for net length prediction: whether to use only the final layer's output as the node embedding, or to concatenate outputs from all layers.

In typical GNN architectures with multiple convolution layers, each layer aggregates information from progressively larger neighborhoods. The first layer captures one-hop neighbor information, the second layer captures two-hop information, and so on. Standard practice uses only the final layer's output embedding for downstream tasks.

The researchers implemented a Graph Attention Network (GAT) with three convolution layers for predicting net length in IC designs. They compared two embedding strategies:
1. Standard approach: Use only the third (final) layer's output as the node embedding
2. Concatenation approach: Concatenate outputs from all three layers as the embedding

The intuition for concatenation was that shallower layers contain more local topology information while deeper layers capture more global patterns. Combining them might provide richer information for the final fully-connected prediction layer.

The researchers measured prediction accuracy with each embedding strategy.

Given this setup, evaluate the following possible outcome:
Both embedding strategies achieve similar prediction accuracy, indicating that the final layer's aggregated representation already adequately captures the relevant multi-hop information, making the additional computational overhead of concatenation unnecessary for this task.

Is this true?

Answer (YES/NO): NO